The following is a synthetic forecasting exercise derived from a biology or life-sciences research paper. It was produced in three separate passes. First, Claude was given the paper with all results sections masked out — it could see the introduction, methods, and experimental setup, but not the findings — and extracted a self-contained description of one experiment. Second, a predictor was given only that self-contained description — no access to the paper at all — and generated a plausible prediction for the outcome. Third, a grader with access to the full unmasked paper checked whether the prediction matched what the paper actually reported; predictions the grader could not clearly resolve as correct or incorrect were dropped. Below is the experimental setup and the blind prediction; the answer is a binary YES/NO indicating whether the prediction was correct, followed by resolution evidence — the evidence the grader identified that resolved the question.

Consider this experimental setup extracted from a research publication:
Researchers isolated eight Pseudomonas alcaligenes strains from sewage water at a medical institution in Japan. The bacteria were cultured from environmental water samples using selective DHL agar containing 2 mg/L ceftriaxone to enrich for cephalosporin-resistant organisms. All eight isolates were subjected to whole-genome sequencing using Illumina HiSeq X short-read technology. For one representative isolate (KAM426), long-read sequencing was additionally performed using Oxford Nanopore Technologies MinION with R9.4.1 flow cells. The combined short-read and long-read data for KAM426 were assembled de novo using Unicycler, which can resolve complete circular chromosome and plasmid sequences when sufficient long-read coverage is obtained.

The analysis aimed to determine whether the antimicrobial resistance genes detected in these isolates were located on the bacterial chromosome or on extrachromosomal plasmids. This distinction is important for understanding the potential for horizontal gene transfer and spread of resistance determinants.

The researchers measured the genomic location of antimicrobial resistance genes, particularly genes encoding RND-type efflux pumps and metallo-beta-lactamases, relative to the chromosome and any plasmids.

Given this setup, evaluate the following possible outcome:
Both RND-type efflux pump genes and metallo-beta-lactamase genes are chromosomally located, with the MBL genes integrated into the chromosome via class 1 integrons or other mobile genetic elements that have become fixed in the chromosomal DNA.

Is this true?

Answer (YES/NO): YES